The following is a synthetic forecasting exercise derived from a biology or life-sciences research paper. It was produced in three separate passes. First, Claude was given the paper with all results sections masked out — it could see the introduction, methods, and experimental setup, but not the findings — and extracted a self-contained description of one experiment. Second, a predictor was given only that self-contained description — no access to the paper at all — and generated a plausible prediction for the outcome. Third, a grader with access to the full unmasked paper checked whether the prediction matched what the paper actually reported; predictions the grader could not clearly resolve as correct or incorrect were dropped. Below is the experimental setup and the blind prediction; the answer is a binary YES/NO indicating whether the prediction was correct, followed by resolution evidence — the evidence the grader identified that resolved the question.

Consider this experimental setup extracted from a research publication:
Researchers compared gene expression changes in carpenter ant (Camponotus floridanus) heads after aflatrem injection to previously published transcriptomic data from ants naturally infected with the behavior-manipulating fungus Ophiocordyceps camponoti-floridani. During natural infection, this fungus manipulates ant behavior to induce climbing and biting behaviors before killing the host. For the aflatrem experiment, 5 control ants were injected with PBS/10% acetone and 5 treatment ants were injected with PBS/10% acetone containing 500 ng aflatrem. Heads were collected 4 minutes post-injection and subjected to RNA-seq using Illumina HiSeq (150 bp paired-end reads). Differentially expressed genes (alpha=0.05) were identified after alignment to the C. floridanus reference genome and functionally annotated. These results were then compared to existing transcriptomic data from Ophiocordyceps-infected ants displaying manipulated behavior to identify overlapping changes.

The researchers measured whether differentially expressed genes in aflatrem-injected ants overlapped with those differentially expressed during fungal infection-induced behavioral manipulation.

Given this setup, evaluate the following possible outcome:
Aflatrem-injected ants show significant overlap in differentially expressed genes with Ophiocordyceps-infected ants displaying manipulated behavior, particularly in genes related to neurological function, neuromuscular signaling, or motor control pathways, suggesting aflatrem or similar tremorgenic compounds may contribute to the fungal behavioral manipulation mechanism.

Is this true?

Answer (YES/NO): YES